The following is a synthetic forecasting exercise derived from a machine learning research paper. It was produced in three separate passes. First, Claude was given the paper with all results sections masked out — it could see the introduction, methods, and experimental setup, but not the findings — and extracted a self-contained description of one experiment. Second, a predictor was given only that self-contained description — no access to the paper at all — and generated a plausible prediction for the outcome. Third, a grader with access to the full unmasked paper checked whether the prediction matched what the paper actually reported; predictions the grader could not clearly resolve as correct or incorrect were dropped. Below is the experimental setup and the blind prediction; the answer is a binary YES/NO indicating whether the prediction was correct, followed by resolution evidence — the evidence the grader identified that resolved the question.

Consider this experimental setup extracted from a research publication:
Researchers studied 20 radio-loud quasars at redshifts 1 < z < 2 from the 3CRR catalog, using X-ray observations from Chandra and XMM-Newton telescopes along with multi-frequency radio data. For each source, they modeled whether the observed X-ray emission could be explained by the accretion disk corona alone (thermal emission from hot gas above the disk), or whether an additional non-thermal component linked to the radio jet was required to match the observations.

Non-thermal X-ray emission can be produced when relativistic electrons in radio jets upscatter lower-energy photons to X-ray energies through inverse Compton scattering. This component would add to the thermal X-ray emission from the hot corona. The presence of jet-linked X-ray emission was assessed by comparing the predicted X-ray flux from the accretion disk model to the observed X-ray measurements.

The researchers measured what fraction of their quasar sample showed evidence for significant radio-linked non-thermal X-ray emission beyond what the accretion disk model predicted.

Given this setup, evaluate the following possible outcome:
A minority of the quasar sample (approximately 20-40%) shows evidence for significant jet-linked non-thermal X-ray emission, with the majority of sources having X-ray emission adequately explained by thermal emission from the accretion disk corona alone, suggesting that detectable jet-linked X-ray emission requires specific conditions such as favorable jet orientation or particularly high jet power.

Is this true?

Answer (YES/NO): NO